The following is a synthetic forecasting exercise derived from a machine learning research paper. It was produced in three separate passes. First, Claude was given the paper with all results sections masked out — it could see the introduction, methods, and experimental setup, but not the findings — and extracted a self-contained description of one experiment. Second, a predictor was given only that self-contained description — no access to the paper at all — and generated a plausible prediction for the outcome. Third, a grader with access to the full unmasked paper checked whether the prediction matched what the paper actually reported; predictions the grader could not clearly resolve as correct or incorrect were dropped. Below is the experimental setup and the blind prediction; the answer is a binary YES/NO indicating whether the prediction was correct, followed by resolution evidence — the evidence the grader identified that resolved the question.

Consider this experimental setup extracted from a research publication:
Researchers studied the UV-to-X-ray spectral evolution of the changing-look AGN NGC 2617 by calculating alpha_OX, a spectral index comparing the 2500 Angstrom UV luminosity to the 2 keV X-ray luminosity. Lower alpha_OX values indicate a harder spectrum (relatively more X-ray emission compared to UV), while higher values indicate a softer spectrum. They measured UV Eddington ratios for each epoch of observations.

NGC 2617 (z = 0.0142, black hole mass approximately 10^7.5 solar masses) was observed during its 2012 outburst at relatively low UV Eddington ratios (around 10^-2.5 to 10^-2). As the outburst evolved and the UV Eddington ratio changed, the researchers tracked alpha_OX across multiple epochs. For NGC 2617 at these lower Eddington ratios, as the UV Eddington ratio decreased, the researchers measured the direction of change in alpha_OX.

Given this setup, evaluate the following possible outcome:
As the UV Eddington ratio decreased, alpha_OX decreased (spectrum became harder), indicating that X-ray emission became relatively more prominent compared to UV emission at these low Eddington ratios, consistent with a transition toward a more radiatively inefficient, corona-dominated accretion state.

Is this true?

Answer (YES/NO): NO